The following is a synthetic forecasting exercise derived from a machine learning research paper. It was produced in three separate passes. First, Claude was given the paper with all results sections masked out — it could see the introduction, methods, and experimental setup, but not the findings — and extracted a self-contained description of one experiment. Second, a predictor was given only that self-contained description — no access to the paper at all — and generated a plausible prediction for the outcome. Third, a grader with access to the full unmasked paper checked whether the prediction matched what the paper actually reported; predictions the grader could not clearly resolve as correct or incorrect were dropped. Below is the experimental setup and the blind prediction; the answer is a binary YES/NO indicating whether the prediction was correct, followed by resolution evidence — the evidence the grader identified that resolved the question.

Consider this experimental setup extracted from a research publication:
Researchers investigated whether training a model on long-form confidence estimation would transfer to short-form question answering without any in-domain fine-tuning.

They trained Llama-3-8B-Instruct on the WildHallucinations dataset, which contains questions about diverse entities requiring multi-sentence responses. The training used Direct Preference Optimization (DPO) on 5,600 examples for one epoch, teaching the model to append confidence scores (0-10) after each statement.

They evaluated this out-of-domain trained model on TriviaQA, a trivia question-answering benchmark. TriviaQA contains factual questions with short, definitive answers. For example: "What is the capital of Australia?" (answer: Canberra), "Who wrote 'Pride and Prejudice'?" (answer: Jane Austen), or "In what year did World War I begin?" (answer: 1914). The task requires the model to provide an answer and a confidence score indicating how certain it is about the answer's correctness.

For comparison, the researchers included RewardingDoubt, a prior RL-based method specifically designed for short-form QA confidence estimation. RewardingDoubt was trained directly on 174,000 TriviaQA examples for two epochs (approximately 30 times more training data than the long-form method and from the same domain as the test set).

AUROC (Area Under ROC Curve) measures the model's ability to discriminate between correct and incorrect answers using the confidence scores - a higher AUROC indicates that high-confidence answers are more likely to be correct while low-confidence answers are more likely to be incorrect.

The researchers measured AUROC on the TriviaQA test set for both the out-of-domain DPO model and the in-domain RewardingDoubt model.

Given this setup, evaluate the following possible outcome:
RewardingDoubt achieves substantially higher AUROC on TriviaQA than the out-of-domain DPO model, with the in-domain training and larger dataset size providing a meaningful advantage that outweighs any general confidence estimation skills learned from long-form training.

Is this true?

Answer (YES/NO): NO